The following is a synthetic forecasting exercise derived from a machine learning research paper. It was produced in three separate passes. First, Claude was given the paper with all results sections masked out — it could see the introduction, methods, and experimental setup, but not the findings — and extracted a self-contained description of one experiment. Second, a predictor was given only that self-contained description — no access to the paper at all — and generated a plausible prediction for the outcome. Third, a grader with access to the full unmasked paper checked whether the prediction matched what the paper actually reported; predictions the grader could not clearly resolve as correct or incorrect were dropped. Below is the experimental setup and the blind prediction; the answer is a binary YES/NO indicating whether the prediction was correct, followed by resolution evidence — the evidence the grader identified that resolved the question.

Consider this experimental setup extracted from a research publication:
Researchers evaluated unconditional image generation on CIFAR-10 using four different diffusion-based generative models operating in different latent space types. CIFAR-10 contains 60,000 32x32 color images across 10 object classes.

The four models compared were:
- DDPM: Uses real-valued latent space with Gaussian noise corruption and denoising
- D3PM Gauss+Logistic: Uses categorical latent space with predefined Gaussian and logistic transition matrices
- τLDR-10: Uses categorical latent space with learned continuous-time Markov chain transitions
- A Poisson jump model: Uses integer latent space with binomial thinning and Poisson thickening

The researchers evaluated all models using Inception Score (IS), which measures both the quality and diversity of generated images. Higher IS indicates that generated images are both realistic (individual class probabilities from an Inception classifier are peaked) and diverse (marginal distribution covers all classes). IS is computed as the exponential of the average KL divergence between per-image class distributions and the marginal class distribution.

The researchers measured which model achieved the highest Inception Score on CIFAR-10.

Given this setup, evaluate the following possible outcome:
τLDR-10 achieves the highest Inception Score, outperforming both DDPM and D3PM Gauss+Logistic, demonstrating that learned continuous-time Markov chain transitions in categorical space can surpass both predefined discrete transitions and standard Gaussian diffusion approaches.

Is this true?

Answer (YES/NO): YES